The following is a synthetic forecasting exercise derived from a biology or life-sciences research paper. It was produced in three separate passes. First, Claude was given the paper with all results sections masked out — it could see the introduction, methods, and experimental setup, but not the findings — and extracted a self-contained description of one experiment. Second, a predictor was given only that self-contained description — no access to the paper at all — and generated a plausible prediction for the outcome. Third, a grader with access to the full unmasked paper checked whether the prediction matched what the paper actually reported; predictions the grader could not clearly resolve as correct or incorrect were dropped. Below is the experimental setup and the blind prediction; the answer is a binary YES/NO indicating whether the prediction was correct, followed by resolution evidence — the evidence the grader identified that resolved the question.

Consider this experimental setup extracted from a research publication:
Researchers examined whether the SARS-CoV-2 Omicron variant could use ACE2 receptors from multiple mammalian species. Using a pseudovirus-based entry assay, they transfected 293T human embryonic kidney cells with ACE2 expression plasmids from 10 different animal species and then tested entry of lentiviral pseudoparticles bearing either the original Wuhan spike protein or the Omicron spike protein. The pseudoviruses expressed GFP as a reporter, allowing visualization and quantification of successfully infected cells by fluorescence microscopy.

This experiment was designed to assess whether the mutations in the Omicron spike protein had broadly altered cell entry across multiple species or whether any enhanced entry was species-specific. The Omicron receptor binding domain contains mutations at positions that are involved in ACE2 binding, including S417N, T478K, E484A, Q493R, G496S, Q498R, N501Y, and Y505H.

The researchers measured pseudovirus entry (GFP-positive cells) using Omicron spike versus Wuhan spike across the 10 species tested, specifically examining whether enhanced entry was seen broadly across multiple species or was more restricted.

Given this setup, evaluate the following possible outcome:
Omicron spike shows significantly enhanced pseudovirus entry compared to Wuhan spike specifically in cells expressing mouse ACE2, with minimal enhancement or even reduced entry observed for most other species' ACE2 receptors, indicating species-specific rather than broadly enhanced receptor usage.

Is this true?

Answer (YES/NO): YES